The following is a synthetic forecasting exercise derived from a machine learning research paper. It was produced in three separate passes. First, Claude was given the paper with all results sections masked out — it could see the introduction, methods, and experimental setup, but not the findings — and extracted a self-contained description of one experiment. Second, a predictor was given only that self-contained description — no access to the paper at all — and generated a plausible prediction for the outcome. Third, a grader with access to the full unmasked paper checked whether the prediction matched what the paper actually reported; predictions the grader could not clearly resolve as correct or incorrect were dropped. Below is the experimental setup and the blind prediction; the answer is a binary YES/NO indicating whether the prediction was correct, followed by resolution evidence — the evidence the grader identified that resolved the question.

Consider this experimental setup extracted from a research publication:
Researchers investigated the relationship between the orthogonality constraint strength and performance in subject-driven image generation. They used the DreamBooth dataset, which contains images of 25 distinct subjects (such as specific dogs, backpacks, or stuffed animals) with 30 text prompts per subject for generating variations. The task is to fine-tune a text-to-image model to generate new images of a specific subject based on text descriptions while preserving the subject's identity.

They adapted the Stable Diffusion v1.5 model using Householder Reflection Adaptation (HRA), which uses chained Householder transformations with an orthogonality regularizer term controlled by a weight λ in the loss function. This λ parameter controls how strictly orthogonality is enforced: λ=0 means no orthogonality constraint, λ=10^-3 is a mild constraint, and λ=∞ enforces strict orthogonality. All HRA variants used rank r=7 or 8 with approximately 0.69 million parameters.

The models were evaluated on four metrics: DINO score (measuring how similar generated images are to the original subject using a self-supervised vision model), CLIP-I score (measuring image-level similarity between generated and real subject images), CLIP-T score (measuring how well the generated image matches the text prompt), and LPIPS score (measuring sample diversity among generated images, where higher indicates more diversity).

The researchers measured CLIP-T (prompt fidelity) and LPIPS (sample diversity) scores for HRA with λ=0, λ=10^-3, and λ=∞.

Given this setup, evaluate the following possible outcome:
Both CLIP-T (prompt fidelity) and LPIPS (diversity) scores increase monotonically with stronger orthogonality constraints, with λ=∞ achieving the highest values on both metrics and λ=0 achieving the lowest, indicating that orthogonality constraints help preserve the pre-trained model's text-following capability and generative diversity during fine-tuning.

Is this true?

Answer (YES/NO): YES